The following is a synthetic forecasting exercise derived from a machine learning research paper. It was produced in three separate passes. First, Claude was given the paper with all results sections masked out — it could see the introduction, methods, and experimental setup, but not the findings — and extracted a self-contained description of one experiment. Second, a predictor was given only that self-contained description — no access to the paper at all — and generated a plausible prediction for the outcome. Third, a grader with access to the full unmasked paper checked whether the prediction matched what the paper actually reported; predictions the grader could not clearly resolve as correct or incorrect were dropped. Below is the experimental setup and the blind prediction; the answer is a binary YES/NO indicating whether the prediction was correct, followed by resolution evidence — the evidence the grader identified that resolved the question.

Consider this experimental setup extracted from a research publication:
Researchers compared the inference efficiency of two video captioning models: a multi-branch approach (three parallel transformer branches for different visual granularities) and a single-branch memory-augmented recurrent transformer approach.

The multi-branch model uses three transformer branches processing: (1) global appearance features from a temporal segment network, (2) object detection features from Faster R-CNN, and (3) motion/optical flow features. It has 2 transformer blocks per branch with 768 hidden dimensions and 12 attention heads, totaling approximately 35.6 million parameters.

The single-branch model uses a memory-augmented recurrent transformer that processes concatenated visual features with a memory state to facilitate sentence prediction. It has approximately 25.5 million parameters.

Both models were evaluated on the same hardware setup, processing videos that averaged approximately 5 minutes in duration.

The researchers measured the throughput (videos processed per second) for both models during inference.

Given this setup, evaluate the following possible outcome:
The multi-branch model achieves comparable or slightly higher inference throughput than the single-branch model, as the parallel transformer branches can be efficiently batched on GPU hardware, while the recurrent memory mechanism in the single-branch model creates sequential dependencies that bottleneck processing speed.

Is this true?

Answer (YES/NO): NO